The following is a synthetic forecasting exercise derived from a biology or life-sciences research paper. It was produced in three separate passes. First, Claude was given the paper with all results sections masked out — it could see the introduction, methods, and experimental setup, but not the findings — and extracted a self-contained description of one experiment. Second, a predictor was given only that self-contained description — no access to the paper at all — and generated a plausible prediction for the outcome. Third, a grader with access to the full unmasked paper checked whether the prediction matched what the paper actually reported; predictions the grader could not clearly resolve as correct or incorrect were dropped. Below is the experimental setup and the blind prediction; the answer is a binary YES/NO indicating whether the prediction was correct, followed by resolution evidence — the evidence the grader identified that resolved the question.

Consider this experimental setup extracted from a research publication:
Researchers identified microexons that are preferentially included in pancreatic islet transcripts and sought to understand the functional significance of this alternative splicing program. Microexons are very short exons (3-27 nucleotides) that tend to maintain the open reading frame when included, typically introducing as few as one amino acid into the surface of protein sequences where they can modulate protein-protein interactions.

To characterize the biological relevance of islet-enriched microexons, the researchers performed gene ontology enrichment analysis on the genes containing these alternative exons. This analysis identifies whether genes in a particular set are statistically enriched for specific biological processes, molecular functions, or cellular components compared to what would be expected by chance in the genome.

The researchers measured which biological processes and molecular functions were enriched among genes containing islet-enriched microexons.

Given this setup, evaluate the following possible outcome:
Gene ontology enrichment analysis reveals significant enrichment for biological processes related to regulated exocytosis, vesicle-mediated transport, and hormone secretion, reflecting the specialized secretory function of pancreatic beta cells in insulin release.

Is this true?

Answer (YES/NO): YES